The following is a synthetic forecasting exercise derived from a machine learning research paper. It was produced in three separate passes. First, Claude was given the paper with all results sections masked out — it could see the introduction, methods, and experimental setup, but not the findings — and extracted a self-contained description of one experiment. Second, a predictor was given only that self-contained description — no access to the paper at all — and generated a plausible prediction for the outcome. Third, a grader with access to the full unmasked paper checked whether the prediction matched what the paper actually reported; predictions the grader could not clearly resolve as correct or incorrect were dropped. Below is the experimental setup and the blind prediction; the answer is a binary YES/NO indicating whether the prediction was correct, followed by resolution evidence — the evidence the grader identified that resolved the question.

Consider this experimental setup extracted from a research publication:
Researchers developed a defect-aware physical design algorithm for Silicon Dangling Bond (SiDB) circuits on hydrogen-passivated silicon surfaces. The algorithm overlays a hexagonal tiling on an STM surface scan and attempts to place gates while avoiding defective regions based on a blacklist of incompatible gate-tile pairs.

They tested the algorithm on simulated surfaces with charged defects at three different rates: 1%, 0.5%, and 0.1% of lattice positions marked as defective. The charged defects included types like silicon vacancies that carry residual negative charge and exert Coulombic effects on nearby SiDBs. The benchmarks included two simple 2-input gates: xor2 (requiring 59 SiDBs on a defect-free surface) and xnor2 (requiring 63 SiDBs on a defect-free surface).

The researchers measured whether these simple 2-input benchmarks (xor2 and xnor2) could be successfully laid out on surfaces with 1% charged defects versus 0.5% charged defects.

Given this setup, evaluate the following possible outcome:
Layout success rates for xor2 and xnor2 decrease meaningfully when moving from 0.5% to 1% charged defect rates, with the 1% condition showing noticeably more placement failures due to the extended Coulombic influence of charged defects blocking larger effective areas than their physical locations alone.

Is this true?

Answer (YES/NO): NO